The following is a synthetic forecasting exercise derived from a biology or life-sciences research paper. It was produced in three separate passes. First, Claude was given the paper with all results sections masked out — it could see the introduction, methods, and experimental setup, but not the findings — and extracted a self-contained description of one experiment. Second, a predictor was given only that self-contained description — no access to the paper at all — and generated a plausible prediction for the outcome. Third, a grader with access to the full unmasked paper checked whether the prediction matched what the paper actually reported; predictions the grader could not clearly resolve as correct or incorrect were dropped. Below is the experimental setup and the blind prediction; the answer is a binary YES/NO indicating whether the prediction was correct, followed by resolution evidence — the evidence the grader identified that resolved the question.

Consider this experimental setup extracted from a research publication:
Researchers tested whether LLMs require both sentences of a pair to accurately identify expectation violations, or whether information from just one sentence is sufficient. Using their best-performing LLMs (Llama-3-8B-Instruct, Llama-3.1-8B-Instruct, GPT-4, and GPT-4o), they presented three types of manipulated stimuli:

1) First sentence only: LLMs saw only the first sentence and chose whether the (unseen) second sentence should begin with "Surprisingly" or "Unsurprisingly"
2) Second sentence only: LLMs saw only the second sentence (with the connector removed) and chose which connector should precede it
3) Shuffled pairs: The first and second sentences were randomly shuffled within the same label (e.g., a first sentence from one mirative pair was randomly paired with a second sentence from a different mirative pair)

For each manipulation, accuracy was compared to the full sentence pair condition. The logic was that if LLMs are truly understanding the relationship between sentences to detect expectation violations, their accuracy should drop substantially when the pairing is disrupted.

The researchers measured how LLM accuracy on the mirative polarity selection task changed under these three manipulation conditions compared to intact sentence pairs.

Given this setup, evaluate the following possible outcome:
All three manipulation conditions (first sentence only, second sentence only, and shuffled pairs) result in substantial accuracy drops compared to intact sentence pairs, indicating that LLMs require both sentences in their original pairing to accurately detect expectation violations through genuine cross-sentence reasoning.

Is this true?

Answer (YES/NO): YES